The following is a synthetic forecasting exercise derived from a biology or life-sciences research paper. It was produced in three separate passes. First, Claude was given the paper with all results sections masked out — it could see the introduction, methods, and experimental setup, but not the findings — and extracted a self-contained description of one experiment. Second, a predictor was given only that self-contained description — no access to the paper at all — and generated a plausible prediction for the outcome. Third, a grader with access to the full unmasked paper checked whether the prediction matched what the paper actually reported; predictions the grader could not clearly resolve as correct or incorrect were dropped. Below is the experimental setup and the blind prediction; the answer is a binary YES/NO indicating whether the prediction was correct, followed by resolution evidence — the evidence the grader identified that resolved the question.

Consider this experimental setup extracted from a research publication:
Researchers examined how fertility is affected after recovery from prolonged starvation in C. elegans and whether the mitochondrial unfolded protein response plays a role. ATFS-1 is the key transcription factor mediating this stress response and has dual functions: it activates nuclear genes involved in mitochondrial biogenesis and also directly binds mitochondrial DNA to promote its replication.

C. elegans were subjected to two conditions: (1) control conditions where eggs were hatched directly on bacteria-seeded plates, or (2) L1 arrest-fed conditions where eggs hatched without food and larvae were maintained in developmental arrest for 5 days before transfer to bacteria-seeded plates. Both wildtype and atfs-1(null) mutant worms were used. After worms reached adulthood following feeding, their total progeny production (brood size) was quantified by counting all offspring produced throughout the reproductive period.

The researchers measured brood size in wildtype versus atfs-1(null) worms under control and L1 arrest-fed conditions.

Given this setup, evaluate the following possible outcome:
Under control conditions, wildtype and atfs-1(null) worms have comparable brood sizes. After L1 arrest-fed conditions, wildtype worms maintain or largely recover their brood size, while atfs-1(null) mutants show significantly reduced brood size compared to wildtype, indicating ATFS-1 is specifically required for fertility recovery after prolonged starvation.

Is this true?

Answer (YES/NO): NO